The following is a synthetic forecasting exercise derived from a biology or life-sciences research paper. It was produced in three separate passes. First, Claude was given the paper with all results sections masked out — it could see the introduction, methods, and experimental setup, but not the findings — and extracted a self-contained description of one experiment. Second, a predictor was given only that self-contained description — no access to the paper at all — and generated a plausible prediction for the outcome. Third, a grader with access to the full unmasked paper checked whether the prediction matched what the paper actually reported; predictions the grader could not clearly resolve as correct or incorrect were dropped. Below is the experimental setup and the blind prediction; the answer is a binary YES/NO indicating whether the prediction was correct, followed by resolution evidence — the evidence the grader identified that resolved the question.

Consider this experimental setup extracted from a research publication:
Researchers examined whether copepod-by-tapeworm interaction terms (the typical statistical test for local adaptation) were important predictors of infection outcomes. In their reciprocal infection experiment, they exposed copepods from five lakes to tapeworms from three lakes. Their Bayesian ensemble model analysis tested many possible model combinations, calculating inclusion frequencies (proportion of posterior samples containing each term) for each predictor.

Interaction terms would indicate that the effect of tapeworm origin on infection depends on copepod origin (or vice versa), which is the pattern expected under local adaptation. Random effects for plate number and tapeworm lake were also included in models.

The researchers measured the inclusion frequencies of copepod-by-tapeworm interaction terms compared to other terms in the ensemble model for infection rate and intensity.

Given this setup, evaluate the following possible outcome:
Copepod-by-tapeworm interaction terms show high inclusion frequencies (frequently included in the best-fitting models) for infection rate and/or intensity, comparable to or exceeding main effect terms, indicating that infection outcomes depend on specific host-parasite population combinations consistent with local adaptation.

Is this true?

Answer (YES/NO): NO